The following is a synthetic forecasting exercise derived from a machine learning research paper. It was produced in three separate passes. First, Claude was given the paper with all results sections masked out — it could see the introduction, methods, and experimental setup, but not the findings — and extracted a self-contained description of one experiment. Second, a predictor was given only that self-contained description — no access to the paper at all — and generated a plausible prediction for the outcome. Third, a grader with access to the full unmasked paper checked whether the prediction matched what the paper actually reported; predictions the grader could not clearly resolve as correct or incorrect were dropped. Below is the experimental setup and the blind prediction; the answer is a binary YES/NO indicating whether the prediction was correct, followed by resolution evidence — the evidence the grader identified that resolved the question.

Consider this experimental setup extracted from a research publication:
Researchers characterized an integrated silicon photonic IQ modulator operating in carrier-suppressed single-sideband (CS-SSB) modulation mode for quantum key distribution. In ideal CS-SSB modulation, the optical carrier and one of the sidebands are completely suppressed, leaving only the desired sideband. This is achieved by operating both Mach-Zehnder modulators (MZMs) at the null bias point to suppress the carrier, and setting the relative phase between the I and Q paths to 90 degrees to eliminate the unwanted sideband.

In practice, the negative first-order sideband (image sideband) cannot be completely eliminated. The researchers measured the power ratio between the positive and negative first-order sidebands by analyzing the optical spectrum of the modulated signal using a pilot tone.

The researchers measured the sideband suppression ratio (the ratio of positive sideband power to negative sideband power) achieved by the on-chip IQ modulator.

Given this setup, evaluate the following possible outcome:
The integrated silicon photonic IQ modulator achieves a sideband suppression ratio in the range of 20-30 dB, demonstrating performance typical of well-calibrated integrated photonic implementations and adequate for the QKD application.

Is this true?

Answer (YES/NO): NO